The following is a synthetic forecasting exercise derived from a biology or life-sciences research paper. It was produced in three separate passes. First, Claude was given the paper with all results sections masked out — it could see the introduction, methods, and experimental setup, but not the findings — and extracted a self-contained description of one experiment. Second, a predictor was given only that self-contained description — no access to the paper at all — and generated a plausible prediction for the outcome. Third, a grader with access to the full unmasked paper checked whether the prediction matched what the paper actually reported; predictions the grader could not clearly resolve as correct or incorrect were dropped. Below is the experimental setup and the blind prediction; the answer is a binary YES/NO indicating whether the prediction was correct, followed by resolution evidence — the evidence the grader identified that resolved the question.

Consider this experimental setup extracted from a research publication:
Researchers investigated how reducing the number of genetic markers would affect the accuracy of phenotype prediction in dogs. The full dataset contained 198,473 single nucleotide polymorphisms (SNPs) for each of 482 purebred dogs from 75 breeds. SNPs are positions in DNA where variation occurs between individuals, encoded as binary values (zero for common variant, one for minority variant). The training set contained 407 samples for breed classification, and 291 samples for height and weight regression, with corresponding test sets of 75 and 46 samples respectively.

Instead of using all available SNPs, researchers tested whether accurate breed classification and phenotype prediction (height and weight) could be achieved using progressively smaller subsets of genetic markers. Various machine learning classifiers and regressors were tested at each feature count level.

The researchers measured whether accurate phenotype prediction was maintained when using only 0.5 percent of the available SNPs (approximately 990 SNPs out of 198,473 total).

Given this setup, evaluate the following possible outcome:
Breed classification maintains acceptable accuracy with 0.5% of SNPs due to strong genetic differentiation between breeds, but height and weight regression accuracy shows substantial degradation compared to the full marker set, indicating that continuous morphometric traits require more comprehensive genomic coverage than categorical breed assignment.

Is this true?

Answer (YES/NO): NO